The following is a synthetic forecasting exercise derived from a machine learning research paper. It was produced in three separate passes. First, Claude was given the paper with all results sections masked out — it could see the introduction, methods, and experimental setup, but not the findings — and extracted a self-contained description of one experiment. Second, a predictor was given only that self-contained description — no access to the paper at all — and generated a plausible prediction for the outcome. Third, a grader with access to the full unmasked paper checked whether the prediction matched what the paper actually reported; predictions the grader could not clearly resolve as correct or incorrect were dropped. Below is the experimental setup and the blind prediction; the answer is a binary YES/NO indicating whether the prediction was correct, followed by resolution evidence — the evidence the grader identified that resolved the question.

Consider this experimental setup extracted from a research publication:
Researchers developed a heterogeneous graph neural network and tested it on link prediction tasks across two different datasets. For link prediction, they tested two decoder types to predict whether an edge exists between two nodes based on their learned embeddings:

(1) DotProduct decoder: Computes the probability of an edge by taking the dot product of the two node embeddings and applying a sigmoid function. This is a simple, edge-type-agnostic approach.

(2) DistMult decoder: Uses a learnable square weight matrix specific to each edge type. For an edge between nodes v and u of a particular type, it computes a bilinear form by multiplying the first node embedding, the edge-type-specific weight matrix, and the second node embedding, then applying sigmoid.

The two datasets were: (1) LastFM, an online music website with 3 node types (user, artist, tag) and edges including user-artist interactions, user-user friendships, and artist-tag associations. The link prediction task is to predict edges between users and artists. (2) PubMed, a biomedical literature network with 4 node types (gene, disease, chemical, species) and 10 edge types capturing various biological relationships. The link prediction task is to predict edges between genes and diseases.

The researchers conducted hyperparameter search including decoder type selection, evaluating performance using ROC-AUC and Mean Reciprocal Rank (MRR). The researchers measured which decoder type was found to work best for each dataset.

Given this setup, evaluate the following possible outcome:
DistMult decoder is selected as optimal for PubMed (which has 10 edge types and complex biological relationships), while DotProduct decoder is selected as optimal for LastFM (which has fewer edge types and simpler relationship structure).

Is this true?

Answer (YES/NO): YES